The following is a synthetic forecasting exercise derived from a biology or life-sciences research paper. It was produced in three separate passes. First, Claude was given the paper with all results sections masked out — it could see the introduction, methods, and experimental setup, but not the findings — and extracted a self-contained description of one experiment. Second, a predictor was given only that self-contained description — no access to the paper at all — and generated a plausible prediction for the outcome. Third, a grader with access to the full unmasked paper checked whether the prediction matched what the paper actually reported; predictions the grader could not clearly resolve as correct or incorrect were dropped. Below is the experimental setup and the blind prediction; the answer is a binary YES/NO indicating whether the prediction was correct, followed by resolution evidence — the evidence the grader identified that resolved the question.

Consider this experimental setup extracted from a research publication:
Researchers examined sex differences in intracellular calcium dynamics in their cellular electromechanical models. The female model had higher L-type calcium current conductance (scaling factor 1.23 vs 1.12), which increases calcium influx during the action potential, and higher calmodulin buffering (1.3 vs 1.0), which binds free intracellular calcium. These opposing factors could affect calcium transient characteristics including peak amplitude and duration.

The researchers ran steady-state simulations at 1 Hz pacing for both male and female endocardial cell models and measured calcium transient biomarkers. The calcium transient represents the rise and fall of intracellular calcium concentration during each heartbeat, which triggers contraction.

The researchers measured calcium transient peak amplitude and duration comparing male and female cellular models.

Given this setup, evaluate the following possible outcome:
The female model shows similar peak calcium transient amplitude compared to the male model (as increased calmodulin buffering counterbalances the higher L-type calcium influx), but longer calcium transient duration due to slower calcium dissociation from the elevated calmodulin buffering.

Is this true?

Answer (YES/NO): NO